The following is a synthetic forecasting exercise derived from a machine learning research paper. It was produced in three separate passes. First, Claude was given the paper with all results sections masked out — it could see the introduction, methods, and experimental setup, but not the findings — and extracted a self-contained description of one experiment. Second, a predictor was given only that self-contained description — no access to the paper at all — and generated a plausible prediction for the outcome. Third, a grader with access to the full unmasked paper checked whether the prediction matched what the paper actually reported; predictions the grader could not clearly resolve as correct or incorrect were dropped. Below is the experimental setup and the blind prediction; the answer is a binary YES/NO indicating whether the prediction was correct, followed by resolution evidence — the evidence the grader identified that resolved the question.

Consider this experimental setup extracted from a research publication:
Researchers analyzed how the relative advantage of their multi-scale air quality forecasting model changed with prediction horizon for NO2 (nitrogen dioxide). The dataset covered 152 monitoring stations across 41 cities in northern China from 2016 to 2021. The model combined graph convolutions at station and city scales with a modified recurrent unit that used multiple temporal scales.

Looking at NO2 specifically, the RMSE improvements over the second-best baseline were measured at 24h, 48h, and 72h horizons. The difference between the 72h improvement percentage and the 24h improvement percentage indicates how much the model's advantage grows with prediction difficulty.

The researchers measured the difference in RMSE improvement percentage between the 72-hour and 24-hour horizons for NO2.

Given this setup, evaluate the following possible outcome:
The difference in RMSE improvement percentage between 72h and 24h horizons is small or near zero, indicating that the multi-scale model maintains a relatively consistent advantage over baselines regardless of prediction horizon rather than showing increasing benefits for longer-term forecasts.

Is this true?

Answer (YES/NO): NO